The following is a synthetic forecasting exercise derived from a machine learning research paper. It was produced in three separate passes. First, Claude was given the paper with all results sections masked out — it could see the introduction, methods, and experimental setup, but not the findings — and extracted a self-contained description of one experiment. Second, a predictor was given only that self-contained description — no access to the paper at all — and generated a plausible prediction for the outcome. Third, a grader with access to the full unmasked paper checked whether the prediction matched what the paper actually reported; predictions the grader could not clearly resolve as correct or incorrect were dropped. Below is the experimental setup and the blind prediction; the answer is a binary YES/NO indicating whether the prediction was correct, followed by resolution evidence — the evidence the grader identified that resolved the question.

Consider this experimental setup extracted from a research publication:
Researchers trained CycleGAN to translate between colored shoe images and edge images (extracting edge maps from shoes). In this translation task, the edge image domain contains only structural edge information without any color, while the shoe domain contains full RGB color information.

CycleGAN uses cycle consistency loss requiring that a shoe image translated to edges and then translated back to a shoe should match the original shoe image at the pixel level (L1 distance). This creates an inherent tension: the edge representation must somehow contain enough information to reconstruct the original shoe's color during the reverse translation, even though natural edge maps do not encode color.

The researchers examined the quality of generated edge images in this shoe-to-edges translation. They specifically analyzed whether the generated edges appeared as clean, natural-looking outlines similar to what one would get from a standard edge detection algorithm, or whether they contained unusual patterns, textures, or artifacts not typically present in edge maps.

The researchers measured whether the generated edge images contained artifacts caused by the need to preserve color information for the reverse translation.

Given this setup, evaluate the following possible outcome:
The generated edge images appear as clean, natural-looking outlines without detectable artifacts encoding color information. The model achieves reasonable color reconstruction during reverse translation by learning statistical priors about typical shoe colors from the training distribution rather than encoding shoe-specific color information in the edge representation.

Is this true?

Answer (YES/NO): NO